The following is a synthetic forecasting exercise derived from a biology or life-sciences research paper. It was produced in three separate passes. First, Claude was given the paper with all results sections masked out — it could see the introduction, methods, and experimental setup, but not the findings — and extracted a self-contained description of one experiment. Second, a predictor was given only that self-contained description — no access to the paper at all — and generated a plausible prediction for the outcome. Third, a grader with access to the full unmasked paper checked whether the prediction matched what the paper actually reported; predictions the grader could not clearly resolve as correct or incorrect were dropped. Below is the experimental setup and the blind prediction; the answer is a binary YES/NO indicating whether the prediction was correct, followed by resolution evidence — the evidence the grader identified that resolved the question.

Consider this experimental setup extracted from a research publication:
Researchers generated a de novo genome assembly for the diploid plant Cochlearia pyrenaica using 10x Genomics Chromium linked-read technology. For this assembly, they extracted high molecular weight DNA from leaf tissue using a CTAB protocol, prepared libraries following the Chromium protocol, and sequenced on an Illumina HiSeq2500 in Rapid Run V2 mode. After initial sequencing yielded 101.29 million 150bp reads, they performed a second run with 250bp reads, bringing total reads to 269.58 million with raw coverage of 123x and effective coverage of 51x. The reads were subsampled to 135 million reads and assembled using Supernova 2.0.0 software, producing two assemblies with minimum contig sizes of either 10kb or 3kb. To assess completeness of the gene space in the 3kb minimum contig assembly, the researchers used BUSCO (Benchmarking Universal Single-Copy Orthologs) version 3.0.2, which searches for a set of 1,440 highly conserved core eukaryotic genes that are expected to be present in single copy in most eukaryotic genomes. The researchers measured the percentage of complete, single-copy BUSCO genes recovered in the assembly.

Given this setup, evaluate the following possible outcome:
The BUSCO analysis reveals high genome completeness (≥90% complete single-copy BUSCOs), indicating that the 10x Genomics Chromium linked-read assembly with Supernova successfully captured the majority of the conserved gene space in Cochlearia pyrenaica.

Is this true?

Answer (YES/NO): YES